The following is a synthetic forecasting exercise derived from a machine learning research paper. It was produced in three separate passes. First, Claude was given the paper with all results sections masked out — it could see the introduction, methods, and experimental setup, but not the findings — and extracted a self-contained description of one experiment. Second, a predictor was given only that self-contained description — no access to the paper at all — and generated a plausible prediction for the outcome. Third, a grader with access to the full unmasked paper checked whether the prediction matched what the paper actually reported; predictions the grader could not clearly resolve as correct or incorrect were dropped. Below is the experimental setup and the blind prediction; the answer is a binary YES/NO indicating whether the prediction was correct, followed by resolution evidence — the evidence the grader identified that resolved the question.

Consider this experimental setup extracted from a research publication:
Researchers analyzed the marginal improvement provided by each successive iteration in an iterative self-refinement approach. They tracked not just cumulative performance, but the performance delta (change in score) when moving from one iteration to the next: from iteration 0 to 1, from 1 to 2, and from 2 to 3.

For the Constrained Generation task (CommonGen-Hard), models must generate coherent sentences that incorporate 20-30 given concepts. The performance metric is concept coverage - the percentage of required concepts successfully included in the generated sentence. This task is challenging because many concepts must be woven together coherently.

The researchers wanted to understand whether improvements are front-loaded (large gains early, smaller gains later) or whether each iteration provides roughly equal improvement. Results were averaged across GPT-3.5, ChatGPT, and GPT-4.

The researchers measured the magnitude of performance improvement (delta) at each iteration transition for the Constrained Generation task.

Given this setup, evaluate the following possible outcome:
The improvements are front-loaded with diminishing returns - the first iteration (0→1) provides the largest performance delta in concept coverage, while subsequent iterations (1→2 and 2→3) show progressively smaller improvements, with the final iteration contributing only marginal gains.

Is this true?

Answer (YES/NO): YES